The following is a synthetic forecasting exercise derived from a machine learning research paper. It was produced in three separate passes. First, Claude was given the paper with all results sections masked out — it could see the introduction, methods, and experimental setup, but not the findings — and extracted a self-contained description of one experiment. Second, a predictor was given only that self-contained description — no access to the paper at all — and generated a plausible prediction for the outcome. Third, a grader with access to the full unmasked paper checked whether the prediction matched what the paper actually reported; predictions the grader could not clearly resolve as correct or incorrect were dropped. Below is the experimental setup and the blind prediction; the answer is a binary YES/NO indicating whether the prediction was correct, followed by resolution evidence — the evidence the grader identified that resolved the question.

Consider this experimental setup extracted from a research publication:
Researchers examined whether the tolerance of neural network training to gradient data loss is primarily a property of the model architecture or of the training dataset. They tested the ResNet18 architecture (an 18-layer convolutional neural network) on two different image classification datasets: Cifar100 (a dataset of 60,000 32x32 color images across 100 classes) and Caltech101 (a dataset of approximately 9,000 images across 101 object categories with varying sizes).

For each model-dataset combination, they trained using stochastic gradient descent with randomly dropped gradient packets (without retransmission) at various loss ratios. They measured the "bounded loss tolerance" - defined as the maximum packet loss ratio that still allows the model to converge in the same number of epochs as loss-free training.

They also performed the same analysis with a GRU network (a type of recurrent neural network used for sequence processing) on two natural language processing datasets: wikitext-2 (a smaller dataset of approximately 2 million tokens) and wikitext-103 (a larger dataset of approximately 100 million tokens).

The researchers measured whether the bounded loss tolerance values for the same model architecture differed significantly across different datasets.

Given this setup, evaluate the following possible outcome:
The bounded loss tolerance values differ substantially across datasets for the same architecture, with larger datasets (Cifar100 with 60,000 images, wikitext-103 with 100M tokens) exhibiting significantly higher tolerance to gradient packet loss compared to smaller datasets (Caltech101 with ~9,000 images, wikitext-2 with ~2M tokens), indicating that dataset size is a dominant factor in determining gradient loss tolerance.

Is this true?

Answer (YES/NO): NO